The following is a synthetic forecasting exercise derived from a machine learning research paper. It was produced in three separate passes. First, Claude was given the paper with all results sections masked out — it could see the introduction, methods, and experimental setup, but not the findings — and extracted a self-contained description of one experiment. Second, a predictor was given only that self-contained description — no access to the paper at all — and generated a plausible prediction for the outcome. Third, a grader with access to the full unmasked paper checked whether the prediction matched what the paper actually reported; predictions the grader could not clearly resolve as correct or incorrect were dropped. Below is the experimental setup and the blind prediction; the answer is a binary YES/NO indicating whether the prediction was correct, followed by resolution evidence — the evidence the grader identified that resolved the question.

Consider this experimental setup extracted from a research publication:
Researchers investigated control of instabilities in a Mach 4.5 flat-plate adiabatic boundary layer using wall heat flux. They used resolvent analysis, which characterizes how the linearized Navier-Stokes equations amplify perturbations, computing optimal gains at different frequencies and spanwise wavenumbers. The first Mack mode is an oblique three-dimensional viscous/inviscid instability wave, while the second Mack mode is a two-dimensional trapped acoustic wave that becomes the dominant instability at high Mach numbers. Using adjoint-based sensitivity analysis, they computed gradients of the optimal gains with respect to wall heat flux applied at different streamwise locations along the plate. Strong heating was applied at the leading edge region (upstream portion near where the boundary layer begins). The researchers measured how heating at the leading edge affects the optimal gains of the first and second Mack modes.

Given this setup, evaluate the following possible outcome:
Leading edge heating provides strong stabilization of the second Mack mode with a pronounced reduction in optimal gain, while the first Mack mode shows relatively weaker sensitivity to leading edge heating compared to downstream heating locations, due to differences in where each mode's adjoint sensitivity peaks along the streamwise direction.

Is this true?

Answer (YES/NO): YES